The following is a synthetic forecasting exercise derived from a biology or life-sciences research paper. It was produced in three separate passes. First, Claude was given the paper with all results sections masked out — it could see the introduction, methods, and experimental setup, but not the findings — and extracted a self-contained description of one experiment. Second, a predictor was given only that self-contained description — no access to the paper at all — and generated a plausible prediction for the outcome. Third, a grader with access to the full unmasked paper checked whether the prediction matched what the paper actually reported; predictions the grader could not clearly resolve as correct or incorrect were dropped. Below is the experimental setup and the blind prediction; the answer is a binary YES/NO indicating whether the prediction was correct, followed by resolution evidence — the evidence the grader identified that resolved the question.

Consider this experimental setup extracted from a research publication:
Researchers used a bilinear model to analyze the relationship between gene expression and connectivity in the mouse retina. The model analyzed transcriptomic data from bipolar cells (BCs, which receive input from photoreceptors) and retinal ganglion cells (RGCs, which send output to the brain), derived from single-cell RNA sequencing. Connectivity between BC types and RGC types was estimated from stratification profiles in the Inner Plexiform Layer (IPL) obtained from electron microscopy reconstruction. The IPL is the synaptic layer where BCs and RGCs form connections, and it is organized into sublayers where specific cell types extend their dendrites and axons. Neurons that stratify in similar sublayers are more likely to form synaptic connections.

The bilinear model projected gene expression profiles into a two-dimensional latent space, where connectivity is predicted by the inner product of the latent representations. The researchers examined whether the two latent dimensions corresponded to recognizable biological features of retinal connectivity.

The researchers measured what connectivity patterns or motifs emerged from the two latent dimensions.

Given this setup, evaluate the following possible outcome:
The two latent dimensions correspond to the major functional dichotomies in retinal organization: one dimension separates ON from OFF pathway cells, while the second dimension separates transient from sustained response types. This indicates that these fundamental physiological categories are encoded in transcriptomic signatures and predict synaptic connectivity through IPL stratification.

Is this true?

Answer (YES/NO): YES